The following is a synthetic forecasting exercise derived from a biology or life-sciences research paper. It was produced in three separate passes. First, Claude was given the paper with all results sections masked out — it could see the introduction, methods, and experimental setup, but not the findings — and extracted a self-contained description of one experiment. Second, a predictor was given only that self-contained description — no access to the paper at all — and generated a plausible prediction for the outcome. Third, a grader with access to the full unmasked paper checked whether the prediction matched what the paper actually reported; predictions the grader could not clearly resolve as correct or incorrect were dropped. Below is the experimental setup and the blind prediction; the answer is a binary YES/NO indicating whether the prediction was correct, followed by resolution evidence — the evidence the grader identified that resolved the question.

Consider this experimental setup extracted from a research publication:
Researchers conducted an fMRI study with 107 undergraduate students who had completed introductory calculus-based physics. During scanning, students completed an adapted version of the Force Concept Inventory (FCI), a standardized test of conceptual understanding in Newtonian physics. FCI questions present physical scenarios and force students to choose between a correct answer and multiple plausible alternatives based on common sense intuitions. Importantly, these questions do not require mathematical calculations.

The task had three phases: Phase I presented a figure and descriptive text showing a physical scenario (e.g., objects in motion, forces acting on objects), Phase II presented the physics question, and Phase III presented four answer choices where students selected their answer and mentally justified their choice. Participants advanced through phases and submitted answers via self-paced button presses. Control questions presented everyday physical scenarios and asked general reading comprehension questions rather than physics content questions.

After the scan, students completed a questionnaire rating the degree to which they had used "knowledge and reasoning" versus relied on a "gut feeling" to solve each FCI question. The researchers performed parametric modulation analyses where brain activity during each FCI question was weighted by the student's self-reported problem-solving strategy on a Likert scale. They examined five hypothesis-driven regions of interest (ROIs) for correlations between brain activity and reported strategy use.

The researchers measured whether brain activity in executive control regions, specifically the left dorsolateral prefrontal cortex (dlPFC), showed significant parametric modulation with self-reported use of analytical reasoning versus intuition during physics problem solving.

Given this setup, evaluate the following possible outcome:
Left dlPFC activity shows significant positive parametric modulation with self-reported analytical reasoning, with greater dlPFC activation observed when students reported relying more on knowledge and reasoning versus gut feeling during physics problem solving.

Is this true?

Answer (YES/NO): NO